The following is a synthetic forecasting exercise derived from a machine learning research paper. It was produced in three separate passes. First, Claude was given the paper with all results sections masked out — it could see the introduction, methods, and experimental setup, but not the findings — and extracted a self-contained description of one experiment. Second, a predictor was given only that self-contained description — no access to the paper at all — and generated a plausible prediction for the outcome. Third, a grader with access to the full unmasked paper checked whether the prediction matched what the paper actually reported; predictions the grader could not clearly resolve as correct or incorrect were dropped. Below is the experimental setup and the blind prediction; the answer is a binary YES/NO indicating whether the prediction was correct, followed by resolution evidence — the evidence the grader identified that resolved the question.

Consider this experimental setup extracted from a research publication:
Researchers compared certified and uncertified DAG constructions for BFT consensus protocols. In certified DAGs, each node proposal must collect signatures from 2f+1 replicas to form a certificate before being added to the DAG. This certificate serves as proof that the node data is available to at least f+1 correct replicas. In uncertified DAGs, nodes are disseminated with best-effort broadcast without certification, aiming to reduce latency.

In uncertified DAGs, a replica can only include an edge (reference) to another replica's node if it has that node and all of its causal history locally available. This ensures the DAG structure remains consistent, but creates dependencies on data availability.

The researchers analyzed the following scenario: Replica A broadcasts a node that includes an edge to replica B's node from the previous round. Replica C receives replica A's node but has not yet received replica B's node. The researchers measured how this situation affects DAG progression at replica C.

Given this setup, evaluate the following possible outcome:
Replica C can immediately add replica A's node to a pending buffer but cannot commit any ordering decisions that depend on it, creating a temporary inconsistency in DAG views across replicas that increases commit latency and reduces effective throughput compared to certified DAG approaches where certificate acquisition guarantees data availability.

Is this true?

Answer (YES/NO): NO